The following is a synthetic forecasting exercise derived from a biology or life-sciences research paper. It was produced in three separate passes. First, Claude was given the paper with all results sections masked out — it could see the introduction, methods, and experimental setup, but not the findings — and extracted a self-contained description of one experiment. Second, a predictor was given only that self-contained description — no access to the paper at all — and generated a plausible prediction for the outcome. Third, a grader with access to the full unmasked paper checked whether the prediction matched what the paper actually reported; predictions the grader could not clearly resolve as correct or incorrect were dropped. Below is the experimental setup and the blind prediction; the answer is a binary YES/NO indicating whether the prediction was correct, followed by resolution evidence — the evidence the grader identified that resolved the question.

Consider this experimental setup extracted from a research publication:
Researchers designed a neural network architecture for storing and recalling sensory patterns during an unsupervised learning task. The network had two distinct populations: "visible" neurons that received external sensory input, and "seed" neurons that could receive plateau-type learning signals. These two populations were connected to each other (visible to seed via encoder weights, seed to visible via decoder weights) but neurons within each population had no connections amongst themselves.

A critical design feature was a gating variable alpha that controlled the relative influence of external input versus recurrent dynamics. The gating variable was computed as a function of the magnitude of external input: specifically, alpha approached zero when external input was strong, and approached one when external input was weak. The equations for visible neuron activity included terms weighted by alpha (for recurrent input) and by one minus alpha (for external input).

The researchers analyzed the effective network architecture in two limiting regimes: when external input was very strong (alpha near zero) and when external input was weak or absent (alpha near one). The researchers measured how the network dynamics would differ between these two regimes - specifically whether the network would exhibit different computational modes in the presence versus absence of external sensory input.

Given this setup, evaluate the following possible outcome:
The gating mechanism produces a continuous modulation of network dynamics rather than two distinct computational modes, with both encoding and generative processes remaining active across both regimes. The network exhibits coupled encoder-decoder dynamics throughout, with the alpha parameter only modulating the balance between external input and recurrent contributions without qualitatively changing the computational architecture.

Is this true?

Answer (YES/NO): NO